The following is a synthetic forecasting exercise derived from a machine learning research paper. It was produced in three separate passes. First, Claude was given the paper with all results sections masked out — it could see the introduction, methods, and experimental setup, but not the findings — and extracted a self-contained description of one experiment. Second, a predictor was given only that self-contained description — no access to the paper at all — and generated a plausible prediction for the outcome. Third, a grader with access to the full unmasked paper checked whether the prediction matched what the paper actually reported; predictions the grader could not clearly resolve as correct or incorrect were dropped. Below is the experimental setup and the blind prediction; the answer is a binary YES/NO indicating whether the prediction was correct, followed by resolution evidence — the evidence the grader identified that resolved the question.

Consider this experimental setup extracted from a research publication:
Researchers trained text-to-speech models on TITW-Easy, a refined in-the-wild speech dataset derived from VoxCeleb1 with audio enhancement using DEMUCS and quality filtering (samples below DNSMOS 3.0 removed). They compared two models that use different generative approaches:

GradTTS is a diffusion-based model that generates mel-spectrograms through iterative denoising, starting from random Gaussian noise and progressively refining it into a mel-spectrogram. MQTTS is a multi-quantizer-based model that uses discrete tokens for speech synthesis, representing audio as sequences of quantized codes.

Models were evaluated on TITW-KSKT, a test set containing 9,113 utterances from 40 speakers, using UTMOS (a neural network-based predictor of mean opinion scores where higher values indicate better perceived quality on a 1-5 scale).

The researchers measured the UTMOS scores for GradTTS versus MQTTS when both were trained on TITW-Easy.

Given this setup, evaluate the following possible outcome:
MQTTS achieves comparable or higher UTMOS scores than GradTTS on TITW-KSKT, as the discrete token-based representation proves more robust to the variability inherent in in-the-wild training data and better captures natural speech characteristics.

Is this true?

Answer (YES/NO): YES